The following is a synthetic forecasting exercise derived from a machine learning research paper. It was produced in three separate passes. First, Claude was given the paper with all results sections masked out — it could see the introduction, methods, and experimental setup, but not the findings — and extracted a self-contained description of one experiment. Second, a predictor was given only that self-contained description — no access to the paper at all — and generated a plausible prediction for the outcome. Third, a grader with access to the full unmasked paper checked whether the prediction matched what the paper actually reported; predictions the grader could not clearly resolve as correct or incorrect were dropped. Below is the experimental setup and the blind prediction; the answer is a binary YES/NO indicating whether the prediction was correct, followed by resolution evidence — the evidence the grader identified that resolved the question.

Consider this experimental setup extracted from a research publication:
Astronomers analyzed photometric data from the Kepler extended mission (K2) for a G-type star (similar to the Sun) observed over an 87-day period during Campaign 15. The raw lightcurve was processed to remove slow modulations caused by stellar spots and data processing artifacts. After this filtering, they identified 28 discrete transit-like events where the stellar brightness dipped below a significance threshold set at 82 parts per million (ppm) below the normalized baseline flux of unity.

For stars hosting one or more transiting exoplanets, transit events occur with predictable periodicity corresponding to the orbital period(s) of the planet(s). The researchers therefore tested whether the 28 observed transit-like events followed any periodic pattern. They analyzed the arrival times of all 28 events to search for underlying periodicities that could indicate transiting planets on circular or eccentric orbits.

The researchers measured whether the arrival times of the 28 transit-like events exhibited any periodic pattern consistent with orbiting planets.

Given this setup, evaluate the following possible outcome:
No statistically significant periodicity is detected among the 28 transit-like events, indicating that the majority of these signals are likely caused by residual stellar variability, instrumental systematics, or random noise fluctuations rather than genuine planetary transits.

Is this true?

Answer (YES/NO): NO